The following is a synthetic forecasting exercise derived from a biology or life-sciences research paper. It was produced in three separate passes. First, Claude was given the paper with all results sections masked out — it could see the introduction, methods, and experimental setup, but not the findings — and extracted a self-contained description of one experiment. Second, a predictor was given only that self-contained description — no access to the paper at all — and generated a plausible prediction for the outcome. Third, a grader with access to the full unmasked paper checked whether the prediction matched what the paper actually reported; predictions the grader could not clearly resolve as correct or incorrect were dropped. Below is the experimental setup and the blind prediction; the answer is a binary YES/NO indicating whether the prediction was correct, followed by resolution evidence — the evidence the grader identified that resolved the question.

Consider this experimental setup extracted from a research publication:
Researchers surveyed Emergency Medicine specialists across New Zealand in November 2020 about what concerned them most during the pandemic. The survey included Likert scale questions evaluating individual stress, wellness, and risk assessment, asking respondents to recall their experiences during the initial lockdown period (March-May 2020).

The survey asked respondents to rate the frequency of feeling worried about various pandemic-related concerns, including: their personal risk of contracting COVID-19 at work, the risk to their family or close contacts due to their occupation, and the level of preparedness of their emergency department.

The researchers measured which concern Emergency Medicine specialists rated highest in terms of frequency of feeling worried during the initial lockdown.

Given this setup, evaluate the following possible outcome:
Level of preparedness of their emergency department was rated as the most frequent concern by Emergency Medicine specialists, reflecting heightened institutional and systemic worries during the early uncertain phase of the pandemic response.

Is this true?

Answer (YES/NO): YES